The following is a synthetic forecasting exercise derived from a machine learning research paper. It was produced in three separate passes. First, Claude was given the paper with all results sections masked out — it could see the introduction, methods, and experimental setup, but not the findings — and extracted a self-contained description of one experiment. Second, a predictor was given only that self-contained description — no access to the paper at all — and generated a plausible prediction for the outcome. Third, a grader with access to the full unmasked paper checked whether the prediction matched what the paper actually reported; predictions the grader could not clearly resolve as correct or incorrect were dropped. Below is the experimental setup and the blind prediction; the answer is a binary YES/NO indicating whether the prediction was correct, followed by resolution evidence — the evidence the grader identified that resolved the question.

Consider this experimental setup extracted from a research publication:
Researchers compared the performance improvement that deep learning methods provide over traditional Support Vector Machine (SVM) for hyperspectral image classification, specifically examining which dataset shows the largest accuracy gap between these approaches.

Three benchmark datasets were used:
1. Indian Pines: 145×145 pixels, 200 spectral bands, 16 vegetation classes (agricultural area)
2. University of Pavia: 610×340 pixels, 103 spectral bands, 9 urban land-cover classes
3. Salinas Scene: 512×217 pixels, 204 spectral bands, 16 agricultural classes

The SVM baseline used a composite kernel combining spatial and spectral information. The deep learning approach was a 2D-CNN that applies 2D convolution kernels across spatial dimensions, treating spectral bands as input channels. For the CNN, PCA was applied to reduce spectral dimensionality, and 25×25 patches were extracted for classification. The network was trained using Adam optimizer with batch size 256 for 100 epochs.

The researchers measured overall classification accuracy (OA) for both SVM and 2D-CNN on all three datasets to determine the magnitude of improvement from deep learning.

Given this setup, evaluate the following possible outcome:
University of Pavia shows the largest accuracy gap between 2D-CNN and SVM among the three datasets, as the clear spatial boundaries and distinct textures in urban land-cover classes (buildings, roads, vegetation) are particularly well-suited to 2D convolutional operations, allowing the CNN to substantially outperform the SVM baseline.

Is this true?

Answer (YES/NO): NO